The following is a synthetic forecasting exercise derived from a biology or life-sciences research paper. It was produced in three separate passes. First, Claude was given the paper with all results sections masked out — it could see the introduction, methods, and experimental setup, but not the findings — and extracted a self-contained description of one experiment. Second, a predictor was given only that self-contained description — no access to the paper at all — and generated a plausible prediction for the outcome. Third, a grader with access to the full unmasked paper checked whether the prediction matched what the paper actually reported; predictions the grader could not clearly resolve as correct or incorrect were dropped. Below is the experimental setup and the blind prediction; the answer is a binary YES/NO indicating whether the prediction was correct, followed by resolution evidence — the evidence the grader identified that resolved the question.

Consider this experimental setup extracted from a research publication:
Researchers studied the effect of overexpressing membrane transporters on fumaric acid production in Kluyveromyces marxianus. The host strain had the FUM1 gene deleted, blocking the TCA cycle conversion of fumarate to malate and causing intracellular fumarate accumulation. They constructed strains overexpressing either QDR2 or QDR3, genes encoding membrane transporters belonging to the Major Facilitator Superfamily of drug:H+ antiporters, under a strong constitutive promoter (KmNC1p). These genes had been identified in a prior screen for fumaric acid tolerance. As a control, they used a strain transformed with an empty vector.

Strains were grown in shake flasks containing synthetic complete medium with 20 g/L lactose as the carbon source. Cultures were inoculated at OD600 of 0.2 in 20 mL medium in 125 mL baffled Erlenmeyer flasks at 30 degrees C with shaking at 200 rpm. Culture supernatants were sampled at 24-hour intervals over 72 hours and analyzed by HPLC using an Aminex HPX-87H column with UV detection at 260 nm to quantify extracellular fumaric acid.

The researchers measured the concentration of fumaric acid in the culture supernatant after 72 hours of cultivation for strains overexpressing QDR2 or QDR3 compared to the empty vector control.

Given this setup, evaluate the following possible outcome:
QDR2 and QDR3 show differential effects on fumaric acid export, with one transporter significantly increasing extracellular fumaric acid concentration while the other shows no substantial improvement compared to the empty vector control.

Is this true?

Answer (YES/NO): NO